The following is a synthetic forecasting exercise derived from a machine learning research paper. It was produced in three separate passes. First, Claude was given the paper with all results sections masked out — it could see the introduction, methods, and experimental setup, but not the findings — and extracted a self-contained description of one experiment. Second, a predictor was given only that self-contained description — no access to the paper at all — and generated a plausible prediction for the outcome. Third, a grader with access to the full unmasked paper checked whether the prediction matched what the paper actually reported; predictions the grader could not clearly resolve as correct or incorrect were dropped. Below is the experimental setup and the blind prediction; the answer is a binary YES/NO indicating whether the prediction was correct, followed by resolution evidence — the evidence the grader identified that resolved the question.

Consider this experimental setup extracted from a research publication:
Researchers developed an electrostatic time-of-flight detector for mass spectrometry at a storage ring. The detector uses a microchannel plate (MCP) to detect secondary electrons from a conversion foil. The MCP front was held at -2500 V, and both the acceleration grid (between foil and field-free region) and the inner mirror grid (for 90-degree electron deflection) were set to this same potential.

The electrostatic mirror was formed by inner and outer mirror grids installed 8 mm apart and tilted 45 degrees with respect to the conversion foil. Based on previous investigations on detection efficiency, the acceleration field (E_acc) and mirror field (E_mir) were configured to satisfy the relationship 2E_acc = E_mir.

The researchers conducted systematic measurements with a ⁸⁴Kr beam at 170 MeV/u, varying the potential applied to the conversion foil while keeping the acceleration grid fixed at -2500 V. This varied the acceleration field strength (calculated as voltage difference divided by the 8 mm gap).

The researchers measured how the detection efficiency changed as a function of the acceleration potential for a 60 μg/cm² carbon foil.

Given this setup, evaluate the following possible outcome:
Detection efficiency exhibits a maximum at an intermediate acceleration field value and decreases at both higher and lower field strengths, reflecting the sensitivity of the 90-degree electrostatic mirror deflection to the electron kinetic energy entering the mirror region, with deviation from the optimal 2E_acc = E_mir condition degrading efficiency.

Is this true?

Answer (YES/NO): NO